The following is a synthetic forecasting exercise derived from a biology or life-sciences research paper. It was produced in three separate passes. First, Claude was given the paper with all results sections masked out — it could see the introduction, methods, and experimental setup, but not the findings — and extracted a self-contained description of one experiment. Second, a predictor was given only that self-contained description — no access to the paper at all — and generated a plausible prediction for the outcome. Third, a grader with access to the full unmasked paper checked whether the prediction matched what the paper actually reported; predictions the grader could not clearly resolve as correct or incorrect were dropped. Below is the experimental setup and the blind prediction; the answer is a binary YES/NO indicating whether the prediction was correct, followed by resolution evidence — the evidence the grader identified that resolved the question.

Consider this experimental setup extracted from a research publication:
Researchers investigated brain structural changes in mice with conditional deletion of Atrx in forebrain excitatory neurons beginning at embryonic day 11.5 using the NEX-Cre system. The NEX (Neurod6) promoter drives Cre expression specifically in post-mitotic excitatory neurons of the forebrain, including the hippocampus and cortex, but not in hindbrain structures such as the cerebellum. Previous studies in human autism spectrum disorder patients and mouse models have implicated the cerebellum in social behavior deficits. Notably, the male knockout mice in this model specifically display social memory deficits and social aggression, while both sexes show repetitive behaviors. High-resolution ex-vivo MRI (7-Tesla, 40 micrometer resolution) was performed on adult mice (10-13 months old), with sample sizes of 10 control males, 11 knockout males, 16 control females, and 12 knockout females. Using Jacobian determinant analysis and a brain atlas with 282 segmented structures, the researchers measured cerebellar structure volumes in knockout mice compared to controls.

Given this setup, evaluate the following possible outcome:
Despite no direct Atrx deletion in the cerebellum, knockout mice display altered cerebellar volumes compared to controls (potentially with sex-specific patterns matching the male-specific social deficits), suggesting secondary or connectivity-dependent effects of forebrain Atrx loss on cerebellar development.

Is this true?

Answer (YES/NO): YES